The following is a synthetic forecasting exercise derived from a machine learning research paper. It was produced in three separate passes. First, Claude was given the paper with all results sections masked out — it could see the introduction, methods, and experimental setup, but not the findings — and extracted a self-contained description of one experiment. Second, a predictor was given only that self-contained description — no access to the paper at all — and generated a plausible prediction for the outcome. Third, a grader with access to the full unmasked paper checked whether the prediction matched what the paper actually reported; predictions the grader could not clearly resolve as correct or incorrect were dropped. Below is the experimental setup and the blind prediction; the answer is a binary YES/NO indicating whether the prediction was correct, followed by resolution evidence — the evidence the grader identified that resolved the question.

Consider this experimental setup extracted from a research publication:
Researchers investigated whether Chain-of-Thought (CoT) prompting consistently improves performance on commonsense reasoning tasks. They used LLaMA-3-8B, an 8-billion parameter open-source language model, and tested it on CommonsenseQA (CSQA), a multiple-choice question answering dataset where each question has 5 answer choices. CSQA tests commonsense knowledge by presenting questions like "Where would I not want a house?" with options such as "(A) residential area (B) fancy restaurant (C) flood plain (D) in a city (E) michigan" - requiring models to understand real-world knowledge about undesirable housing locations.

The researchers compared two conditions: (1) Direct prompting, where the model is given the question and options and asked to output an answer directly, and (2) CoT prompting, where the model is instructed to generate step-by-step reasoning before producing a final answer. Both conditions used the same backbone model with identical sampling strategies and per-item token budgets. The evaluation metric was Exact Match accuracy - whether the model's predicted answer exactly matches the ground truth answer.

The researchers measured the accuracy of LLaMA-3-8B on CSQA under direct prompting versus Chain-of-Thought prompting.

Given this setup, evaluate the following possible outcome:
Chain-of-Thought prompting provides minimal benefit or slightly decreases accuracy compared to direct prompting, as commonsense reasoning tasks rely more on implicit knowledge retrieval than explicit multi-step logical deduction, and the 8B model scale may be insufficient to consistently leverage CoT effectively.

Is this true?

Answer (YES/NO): YES